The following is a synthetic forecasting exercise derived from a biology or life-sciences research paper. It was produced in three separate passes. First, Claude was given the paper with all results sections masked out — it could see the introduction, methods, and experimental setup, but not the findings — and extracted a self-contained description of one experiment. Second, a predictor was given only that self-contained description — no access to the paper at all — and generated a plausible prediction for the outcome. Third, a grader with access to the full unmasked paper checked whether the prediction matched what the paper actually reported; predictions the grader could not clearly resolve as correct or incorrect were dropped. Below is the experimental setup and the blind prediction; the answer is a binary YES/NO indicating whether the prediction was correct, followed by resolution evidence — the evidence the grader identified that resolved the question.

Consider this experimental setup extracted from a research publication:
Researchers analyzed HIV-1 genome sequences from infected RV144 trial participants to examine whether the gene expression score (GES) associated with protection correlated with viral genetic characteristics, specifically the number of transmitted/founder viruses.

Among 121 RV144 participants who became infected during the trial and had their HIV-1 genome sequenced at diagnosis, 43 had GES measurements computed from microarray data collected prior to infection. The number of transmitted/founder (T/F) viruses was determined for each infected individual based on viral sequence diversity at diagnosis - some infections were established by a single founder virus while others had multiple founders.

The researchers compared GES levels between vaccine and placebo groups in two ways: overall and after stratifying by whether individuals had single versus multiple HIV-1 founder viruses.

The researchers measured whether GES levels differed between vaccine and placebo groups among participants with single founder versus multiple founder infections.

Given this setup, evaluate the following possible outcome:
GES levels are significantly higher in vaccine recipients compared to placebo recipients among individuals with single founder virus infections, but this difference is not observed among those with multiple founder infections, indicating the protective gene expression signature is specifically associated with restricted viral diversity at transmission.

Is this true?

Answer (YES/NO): NO